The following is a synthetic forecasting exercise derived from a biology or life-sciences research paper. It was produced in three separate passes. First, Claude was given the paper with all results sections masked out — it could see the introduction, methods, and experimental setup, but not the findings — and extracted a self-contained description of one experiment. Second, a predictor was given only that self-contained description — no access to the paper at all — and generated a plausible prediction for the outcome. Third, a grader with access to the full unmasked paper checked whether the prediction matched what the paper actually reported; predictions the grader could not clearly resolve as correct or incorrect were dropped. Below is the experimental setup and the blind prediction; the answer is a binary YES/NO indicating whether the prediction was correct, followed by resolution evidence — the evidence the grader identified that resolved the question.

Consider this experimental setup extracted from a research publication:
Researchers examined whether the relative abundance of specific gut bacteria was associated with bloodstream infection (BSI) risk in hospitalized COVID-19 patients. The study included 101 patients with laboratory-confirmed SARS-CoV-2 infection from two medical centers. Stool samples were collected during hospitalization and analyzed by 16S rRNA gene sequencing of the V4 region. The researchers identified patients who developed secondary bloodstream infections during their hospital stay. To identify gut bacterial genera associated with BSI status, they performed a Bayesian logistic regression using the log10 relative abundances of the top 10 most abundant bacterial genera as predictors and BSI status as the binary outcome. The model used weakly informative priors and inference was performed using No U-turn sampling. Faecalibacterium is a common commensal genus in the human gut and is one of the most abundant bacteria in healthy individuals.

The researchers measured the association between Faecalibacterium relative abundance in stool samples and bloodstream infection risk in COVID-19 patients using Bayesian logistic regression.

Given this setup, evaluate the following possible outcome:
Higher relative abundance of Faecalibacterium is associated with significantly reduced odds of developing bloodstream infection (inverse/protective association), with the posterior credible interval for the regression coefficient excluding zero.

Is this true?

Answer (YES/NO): YES